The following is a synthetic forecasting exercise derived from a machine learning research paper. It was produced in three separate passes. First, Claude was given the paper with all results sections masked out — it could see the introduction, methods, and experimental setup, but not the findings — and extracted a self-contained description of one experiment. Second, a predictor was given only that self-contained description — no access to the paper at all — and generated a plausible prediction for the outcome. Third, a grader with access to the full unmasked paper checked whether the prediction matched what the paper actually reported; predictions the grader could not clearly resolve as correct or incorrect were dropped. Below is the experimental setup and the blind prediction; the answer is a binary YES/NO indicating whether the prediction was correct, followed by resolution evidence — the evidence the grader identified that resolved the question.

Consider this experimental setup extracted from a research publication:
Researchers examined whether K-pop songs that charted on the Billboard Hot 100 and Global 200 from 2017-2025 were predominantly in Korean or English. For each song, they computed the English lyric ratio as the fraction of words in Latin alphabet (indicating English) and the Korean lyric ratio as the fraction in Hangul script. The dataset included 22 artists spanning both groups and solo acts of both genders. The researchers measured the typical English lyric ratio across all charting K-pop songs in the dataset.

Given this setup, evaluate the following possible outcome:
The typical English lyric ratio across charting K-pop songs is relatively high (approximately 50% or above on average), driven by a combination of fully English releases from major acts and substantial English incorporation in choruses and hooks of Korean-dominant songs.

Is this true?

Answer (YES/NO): YES